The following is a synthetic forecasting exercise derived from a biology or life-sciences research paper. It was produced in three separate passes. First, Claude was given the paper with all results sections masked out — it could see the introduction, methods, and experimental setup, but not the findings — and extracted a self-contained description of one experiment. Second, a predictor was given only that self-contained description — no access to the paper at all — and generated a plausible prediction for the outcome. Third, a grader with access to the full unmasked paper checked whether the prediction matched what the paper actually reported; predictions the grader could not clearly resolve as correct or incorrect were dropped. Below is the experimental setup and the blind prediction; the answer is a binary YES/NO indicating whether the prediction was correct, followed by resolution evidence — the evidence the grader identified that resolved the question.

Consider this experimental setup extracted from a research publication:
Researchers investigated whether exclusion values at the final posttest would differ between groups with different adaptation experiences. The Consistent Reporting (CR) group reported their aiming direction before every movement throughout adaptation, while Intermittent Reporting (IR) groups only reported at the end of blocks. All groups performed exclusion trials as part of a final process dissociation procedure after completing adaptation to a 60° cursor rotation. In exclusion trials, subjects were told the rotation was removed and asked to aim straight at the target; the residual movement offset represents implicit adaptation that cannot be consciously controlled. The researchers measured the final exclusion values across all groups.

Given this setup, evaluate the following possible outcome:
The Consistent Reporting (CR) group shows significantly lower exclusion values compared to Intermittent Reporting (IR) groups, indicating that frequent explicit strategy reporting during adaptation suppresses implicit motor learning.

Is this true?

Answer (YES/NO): NO